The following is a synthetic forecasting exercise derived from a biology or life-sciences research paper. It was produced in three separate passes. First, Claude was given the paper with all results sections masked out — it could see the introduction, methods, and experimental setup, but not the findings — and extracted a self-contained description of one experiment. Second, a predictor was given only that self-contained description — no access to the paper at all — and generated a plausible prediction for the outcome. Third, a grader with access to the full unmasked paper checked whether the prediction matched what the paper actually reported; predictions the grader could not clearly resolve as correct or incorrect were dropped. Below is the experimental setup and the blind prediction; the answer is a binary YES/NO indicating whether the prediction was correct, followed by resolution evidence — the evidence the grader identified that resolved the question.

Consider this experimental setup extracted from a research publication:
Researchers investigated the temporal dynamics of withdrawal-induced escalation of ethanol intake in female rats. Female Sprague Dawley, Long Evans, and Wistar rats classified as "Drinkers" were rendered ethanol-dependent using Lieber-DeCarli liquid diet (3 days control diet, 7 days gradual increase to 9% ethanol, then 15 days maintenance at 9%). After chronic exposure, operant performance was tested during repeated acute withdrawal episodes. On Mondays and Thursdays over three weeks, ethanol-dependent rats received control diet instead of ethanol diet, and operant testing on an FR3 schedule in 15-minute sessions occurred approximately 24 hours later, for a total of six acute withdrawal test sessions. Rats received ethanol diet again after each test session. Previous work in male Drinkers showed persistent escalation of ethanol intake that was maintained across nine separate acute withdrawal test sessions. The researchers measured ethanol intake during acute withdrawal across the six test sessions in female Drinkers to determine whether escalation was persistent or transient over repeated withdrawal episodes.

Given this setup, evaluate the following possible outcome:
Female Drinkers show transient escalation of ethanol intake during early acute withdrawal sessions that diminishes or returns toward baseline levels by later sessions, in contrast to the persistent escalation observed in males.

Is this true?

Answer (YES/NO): YES